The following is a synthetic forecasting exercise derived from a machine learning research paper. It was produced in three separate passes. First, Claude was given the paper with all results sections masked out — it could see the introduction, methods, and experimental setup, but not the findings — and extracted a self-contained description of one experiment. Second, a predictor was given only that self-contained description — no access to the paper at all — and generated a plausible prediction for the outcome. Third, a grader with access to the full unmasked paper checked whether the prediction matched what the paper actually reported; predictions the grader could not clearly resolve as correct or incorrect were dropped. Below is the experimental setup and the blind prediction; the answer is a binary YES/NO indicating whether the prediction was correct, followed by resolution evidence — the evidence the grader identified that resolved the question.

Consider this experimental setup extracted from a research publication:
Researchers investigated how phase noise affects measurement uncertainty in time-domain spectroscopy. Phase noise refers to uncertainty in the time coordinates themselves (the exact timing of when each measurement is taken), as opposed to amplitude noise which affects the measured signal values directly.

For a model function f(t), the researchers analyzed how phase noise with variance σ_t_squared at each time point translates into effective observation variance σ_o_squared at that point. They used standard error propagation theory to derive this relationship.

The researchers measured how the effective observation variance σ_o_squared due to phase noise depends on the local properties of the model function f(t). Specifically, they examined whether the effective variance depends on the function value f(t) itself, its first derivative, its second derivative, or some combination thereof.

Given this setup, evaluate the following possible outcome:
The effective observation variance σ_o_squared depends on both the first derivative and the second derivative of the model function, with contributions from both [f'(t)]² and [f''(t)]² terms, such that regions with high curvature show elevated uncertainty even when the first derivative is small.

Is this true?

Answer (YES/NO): NO